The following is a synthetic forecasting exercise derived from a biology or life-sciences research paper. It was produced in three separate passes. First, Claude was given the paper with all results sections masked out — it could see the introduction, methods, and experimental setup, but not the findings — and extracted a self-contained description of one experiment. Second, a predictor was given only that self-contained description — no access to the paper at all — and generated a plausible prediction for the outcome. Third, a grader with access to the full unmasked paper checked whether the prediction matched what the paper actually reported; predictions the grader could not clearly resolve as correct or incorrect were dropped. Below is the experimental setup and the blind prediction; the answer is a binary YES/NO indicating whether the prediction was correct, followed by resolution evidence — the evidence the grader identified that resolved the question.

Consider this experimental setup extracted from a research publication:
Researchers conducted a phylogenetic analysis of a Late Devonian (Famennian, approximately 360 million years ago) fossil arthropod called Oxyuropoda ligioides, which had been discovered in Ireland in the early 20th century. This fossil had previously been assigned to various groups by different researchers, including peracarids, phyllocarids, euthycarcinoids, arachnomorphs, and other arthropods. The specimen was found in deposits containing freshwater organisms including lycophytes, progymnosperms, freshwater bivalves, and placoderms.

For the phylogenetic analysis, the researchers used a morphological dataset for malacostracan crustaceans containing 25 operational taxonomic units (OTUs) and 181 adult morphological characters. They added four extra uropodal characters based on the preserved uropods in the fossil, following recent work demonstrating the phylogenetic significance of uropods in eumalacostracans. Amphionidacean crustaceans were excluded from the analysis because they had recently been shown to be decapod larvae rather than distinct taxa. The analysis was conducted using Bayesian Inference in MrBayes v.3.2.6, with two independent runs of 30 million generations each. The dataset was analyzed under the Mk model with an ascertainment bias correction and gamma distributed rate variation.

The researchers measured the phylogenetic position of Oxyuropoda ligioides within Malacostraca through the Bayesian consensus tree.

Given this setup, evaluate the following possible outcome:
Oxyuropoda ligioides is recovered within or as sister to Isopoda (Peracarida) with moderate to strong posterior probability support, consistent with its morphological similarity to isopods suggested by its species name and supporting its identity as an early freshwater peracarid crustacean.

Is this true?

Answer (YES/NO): NO